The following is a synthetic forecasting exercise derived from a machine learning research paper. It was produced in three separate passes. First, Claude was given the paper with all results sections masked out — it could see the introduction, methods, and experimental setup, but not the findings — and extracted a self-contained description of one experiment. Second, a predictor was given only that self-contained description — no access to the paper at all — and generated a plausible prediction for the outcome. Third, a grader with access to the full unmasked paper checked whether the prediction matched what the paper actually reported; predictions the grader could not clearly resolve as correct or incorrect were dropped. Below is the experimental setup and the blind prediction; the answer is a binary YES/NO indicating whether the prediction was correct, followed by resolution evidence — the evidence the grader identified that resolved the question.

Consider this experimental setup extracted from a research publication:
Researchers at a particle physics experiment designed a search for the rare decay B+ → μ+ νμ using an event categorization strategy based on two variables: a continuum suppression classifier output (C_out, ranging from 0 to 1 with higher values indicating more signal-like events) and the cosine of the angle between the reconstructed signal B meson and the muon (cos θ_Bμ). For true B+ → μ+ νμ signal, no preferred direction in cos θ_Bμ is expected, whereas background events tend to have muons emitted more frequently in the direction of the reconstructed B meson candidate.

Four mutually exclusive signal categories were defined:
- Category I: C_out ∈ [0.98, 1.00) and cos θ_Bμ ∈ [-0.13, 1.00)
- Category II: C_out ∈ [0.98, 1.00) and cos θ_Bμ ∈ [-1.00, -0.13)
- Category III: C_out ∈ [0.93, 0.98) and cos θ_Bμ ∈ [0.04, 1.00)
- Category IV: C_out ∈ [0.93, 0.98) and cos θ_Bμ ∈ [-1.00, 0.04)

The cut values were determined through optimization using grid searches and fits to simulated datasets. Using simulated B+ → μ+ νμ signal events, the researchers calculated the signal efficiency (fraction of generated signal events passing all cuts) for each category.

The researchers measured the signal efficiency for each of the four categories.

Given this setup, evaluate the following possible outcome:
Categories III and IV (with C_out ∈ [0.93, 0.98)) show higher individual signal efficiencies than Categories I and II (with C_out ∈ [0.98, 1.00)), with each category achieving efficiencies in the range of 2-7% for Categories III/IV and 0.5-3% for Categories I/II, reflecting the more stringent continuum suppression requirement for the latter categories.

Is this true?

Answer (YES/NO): NO